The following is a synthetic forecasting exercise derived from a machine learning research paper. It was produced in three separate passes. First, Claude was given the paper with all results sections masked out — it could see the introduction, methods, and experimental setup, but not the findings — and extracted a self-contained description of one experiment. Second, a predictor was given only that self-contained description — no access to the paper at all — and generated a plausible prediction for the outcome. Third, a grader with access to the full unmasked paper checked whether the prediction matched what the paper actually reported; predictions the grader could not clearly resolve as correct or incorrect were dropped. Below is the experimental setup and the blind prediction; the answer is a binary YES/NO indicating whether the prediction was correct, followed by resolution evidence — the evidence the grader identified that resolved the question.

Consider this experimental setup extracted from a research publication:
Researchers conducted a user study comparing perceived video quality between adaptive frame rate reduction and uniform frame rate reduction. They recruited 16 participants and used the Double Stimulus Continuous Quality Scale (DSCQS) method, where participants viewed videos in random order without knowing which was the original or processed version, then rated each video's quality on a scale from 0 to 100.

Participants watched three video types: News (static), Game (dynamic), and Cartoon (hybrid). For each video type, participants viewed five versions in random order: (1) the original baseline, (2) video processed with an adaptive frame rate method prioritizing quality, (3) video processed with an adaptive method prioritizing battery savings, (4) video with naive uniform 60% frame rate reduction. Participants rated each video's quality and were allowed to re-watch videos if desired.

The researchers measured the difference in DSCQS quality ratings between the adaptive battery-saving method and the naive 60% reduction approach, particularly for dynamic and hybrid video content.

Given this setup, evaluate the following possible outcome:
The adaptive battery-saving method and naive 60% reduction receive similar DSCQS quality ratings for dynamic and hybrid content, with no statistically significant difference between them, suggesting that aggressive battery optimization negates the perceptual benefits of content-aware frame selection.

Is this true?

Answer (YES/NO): NO